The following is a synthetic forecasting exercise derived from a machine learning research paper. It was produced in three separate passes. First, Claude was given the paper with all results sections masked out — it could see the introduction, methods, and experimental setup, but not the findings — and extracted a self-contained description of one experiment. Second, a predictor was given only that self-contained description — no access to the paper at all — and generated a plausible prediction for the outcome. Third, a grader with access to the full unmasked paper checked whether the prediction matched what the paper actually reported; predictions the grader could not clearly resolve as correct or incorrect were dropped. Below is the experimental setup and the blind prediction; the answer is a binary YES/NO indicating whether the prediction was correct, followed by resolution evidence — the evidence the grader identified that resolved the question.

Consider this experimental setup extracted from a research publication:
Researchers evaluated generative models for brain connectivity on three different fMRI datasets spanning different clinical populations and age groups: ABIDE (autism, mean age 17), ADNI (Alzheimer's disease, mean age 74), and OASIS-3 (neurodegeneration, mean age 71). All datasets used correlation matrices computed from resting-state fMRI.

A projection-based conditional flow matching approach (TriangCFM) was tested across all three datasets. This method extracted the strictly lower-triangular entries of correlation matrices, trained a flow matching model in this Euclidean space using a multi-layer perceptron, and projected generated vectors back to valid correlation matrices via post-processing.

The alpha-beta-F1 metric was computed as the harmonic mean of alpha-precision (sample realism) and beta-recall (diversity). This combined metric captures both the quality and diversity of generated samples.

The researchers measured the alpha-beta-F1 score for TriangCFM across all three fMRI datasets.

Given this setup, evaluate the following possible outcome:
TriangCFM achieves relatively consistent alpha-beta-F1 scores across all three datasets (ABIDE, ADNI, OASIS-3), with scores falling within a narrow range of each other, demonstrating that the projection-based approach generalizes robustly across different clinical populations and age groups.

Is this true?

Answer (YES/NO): NO